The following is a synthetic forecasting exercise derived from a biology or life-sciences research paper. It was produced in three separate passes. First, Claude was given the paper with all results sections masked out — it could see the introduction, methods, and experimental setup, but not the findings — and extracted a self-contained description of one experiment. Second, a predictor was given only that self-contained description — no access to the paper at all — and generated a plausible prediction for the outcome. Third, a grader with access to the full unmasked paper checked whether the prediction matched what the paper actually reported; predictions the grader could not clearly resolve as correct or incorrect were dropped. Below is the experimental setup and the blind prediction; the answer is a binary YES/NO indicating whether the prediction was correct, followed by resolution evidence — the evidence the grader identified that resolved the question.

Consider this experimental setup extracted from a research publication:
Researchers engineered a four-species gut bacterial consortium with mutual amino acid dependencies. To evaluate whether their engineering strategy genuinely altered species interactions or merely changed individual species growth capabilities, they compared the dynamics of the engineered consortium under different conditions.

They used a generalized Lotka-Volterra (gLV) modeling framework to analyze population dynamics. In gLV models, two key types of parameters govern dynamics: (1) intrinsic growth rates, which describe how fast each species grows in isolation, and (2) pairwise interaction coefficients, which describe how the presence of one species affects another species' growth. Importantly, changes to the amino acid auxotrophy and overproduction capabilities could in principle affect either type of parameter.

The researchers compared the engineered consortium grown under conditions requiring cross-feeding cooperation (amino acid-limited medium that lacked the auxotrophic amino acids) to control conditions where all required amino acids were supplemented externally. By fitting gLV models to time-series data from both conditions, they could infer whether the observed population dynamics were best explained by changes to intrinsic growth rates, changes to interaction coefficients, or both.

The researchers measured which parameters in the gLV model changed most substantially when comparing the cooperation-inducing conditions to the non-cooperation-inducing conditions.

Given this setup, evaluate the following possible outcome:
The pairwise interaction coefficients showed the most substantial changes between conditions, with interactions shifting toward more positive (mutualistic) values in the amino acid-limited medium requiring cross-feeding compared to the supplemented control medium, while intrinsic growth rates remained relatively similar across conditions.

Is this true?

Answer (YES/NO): NO